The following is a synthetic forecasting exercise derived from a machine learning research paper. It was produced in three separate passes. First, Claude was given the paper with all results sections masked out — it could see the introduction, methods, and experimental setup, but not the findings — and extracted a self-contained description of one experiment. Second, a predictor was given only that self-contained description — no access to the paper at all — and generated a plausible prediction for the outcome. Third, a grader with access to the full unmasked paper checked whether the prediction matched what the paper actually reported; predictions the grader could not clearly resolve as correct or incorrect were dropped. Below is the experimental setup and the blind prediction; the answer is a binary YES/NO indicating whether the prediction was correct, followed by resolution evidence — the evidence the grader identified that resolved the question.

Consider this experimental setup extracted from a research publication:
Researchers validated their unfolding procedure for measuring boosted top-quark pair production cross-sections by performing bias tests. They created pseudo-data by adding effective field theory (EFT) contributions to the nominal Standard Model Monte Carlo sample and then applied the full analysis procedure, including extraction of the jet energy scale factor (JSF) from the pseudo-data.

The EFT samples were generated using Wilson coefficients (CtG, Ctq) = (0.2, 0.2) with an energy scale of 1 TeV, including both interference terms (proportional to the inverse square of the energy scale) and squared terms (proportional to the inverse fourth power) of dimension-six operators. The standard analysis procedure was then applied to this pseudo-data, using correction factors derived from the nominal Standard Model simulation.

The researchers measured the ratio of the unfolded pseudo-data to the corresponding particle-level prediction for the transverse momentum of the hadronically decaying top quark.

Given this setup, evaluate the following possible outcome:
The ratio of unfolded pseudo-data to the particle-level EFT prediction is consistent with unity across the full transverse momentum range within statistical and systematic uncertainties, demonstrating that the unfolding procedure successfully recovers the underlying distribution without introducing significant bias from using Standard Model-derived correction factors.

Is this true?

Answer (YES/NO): YES